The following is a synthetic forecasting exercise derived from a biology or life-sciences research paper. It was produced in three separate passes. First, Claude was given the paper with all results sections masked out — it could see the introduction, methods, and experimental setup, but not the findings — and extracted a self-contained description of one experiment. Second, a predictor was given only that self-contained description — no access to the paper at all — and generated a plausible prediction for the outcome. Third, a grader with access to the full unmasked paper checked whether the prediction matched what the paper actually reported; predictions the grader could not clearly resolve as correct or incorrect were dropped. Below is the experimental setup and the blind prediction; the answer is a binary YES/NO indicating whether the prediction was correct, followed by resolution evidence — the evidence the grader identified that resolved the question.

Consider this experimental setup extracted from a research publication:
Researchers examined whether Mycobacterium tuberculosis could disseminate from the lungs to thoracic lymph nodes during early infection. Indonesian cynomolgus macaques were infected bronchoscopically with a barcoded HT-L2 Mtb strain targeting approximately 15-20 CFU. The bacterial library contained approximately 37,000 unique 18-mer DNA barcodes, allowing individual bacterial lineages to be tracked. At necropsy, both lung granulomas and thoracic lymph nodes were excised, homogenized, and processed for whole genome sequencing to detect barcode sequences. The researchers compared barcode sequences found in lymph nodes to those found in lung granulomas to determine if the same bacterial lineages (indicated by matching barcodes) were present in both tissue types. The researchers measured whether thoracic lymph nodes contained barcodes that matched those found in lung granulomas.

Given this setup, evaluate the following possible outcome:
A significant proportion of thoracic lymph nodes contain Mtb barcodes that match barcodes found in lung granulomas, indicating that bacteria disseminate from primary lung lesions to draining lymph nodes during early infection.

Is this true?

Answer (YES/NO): YES